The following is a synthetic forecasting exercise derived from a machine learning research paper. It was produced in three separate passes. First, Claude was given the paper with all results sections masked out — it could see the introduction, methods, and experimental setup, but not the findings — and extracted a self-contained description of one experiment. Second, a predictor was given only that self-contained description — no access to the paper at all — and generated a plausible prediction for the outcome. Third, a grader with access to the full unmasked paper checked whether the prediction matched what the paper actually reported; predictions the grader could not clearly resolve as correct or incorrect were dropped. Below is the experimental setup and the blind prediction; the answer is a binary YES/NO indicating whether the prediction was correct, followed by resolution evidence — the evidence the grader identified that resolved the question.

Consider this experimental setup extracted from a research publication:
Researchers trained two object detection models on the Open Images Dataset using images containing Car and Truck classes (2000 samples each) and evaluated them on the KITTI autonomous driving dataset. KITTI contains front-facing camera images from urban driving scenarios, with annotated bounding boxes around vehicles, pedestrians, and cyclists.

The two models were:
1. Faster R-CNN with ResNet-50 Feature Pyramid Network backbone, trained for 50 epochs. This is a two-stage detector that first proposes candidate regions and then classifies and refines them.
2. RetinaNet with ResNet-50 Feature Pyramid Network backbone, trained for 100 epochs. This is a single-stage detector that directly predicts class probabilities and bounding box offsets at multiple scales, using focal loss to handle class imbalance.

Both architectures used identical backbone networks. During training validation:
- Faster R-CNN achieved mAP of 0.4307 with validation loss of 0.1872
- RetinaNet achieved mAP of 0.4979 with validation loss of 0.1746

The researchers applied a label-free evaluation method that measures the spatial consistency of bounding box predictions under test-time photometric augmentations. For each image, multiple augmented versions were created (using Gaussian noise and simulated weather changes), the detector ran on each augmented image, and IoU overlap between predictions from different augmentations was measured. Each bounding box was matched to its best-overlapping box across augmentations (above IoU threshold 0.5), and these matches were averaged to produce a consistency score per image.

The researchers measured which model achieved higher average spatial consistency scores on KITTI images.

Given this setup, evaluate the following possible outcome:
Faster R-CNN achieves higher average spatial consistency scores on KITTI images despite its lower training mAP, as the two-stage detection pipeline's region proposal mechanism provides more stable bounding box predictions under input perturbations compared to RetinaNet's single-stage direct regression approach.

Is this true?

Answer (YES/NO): NO